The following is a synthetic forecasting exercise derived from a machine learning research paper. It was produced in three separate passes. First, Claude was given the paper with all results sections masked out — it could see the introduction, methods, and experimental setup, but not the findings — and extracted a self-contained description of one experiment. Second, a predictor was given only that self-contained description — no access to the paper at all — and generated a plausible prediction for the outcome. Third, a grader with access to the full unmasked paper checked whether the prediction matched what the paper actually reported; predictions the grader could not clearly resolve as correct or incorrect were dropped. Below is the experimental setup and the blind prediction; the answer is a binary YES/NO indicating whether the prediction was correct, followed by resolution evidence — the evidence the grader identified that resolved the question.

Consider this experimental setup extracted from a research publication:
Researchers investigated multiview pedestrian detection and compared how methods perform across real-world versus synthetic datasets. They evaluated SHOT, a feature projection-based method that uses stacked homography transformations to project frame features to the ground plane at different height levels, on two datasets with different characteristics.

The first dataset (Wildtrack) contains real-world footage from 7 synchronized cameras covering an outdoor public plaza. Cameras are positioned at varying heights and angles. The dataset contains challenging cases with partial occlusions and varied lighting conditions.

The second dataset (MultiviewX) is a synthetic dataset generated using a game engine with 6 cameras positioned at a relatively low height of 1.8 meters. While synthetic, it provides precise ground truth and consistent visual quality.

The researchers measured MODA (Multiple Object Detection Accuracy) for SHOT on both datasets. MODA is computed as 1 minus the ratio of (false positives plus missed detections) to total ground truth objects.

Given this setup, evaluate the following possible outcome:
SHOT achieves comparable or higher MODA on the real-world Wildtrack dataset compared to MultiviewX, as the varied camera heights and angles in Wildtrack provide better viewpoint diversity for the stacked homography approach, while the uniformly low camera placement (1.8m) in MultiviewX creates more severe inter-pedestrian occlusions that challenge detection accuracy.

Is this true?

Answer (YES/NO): YES